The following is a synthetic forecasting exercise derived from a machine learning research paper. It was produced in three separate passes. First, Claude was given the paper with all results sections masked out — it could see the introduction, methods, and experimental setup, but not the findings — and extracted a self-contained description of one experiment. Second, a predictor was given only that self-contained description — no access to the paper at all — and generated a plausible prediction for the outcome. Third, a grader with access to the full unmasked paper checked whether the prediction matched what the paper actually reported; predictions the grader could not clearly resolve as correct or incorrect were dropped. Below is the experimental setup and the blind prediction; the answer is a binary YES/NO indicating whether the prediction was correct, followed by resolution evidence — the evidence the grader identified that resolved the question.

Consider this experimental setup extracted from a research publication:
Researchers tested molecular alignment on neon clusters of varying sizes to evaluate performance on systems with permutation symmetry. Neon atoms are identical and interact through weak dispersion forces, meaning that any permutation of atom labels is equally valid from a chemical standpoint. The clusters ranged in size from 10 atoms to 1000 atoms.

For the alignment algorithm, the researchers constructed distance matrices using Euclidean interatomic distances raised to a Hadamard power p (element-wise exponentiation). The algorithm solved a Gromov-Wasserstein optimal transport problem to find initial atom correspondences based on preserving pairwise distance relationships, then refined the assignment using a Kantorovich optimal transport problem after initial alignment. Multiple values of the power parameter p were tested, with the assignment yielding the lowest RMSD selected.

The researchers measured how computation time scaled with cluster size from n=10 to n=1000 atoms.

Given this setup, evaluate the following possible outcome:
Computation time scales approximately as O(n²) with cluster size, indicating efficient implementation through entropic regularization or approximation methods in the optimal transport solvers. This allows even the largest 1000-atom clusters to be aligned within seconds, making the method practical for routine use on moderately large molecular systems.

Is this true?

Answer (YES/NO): NO